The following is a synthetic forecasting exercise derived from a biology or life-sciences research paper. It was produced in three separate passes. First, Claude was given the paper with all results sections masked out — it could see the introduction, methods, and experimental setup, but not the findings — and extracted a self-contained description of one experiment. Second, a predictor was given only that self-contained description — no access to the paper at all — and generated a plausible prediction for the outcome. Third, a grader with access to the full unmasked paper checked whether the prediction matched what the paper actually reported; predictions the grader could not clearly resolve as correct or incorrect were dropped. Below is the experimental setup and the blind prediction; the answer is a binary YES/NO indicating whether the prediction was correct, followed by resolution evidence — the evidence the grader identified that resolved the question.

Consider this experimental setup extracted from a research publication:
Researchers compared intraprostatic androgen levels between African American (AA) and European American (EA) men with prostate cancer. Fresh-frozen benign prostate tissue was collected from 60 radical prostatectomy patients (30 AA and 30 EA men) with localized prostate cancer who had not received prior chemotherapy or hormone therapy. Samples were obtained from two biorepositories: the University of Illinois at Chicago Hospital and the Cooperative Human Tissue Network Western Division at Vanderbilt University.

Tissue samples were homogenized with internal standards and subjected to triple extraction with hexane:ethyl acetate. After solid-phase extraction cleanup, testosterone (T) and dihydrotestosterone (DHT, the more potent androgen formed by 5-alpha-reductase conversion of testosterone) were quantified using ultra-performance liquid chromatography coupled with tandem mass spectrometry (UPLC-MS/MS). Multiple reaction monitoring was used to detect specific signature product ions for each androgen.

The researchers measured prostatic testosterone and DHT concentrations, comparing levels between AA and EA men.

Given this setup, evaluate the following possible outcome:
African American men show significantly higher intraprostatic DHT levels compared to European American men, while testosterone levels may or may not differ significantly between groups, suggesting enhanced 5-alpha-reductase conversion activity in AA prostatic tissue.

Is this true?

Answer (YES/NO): NO